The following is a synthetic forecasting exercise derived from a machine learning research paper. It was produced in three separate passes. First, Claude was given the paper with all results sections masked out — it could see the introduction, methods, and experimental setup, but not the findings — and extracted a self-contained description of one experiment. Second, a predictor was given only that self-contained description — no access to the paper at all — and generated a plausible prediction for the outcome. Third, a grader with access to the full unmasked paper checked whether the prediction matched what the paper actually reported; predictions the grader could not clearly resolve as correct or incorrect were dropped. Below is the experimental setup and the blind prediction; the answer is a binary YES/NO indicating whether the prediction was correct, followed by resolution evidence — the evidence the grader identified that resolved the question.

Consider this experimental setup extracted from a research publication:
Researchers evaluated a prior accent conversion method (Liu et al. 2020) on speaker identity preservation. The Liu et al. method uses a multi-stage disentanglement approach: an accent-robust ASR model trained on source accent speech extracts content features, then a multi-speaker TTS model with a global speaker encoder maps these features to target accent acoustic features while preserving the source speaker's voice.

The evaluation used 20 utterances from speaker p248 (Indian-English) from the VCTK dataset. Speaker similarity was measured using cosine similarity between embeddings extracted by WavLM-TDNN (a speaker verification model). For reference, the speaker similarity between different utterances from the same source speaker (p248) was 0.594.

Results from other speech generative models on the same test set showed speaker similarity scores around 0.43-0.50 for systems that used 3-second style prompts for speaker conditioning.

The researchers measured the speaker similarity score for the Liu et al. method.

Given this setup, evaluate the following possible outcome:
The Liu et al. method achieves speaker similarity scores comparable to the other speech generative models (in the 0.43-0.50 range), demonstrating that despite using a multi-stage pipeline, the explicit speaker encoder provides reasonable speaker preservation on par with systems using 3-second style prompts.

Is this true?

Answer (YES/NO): NO